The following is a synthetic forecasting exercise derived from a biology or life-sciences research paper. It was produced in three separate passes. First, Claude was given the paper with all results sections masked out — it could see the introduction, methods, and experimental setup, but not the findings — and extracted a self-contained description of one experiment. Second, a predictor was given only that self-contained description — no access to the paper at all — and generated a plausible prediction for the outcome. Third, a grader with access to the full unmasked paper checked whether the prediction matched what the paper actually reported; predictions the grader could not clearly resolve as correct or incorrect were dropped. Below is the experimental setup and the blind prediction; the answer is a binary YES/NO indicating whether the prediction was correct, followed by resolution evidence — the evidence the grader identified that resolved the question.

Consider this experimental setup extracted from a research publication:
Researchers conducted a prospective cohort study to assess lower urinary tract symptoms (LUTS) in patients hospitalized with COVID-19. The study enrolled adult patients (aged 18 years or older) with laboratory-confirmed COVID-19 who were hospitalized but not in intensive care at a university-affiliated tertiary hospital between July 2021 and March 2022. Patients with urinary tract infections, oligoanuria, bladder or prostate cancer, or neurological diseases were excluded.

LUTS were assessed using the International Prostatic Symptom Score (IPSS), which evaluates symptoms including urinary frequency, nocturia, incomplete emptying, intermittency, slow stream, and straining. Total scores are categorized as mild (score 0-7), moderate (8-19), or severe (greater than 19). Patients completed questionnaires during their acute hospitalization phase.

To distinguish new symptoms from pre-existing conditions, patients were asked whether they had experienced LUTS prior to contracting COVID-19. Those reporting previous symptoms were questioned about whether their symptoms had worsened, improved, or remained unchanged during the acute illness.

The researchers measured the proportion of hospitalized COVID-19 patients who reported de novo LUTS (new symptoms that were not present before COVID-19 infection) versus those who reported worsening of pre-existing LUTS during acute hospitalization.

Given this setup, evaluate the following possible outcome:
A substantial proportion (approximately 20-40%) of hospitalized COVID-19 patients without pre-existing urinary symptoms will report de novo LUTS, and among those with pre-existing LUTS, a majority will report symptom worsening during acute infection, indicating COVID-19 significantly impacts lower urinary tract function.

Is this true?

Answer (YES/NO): NO